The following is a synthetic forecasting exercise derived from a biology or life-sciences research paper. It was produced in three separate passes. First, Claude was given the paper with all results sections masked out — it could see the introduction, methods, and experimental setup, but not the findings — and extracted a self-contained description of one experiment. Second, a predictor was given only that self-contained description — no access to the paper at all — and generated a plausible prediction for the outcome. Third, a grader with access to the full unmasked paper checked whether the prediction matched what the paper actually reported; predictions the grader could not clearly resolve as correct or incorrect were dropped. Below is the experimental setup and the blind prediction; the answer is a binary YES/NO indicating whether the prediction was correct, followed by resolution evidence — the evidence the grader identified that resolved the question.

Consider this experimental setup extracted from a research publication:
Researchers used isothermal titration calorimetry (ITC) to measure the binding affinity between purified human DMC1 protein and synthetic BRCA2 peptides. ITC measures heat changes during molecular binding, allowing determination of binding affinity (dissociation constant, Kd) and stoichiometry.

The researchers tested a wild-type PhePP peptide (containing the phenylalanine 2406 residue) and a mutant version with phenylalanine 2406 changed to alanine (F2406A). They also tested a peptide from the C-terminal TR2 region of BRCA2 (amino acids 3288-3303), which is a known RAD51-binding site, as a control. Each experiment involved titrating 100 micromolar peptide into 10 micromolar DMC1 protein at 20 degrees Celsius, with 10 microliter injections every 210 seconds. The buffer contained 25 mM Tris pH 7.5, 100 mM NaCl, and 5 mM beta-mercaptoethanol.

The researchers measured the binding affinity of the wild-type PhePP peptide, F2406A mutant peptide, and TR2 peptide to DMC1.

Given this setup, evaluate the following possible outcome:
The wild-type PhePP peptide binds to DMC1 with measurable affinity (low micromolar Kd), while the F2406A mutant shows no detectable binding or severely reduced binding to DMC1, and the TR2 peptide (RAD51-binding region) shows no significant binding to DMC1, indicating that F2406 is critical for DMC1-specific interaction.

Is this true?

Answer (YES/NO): YES